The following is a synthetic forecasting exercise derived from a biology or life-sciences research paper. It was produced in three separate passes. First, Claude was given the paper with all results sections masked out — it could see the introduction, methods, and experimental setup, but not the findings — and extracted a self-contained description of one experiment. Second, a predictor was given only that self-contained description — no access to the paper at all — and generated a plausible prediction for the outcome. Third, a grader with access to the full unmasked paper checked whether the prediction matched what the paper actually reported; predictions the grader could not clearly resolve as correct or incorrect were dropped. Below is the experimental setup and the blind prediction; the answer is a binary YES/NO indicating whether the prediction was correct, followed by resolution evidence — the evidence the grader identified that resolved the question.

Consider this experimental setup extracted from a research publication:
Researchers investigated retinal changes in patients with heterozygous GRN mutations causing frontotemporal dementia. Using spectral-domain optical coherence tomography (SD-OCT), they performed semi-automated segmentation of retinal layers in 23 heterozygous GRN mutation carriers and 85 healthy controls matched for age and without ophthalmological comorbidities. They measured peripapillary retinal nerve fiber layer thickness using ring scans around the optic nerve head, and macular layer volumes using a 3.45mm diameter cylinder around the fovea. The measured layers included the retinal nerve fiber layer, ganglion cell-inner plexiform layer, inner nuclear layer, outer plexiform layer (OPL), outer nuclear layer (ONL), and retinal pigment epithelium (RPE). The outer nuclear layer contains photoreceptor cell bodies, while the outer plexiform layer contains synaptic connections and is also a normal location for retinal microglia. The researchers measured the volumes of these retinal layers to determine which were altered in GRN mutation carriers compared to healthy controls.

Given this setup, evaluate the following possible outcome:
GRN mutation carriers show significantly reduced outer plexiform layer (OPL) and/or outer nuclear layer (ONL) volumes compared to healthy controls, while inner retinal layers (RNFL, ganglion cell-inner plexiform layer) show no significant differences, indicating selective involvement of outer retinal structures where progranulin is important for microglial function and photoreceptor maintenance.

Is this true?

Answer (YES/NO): NO